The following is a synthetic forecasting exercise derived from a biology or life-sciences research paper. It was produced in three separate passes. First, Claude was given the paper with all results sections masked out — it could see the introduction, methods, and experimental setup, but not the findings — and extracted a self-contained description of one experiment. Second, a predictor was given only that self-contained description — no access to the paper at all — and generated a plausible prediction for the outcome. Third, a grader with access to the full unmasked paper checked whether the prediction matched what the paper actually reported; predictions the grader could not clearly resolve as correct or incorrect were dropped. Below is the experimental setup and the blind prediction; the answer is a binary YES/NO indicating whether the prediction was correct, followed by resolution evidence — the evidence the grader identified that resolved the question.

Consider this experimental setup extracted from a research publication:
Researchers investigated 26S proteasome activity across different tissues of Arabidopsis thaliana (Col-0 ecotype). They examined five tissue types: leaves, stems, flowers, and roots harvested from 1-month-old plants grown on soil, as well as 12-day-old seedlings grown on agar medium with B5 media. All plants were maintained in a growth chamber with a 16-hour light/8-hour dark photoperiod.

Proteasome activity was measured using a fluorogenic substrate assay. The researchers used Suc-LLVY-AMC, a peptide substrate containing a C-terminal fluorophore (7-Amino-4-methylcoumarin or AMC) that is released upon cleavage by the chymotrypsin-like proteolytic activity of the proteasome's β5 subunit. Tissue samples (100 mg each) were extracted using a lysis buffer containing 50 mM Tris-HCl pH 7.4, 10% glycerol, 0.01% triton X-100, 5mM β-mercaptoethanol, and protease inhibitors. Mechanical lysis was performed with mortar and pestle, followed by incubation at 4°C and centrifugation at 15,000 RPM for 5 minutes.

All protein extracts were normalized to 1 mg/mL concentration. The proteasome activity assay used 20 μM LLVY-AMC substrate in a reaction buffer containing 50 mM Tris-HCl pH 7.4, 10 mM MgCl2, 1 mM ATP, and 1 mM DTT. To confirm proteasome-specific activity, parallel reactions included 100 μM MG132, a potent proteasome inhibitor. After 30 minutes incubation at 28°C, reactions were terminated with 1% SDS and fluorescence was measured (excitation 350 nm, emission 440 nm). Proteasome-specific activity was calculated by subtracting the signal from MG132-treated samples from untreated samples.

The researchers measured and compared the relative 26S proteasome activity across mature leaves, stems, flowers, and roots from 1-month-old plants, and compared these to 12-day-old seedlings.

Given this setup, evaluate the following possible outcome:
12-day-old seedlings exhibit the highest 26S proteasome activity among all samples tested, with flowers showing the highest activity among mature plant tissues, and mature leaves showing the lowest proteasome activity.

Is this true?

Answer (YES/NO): NO